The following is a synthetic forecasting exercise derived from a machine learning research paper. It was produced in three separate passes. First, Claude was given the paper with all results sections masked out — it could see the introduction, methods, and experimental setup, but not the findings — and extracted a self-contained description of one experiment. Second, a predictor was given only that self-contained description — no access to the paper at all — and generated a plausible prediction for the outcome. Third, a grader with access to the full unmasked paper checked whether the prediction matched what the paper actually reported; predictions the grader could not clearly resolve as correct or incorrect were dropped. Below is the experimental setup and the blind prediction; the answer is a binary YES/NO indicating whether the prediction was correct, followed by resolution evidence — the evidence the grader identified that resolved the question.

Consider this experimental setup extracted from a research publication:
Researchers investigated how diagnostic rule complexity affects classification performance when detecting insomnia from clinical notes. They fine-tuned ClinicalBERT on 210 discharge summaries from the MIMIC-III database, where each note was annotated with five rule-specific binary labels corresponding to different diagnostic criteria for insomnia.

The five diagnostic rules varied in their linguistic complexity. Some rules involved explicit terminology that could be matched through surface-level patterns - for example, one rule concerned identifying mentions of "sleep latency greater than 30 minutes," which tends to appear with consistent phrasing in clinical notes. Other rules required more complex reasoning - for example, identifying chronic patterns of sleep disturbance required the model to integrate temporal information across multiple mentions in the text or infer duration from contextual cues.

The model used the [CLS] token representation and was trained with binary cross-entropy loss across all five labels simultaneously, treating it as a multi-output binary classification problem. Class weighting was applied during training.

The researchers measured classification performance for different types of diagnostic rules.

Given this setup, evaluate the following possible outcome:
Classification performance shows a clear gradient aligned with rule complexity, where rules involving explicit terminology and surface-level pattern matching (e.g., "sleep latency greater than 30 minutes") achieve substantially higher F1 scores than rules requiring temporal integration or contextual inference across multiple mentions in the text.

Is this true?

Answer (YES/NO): YES